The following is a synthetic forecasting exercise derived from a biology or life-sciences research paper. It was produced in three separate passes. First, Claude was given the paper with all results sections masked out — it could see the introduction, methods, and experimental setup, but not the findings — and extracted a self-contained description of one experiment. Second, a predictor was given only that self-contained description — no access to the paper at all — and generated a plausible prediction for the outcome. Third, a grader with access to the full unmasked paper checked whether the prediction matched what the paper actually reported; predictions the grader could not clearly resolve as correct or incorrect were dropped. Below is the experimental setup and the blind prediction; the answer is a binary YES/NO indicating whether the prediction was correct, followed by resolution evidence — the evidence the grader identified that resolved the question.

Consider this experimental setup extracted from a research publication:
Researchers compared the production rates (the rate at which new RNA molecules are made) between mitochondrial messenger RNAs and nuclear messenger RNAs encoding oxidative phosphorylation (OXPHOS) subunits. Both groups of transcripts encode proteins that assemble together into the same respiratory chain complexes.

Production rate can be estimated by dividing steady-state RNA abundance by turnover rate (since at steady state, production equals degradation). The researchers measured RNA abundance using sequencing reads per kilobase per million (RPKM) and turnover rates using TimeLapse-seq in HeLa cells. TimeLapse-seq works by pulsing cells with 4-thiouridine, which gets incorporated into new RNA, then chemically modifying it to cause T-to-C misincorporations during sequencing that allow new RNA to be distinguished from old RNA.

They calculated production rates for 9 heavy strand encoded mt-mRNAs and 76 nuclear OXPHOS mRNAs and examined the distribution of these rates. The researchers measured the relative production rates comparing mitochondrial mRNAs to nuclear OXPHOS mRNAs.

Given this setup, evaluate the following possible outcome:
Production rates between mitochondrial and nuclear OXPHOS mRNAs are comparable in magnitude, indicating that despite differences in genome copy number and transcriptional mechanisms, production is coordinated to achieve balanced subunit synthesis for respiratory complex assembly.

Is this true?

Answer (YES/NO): NO